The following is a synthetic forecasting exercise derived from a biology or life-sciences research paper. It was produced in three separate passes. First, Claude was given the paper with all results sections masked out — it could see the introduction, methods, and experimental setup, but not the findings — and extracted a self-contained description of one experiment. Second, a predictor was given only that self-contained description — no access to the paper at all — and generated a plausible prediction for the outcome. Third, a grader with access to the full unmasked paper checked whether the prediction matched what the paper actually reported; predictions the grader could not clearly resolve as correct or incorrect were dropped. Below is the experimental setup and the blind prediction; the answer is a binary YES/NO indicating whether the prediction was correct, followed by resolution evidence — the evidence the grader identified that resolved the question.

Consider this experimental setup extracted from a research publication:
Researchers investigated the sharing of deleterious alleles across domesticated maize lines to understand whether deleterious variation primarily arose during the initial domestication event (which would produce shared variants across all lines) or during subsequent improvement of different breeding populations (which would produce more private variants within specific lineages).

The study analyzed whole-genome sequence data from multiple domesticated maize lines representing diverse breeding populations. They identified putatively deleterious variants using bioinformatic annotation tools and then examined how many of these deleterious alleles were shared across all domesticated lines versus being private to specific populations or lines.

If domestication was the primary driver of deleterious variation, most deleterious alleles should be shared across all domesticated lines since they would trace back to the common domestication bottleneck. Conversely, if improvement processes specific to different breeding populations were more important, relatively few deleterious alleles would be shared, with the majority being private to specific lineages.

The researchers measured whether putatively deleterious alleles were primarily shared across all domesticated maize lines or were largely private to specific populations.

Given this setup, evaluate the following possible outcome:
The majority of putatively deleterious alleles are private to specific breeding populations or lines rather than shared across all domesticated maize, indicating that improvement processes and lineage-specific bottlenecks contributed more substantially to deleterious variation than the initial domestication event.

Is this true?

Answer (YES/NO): YES